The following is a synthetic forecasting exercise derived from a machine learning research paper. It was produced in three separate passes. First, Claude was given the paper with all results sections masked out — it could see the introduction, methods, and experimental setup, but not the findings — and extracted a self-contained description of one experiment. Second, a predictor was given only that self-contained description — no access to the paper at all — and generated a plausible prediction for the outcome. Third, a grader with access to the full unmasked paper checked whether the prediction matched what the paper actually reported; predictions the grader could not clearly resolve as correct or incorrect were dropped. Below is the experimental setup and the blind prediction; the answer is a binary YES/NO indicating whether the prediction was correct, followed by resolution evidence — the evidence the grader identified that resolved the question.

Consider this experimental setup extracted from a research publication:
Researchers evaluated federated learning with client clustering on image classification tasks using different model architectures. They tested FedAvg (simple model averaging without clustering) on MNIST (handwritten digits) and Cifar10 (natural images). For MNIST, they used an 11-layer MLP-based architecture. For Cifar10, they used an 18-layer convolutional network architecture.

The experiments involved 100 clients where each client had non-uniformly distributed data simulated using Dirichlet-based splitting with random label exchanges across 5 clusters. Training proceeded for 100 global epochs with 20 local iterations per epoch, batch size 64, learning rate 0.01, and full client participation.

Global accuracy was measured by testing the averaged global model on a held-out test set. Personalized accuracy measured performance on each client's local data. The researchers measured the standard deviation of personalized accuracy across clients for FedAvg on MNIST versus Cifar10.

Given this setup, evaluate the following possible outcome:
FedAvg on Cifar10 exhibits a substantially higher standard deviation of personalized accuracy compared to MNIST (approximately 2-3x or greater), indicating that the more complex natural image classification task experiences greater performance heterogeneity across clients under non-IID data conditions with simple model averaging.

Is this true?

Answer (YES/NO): NO